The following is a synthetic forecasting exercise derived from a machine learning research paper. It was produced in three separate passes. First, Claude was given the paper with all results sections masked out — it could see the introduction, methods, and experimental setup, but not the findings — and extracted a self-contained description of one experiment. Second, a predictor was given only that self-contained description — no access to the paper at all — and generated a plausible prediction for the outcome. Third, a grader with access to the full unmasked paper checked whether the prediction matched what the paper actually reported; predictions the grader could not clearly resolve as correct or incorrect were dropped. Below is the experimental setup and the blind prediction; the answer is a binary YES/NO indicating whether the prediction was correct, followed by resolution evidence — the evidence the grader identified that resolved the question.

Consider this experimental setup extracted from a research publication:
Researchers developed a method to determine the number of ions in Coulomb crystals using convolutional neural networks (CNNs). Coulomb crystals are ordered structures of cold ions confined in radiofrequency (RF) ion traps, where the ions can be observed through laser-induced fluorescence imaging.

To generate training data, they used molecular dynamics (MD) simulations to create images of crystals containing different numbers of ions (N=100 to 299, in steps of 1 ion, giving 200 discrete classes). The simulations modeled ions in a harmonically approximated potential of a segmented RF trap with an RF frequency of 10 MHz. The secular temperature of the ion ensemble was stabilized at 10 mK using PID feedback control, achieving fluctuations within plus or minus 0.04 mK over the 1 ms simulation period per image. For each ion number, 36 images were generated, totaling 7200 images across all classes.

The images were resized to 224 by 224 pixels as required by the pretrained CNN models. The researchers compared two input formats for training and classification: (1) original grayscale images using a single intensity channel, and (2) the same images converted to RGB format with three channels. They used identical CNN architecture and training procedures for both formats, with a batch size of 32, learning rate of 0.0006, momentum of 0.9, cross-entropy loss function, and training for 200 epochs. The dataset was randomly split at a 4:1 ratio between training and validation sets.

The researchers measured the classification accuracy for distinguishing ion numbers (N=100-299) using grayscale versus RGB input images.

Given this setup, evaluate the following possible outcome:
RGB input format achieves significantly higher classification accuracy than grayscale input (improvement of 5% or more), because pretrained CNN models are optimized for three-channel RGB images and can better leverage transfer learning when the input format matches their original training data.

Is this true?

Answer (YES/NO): NO